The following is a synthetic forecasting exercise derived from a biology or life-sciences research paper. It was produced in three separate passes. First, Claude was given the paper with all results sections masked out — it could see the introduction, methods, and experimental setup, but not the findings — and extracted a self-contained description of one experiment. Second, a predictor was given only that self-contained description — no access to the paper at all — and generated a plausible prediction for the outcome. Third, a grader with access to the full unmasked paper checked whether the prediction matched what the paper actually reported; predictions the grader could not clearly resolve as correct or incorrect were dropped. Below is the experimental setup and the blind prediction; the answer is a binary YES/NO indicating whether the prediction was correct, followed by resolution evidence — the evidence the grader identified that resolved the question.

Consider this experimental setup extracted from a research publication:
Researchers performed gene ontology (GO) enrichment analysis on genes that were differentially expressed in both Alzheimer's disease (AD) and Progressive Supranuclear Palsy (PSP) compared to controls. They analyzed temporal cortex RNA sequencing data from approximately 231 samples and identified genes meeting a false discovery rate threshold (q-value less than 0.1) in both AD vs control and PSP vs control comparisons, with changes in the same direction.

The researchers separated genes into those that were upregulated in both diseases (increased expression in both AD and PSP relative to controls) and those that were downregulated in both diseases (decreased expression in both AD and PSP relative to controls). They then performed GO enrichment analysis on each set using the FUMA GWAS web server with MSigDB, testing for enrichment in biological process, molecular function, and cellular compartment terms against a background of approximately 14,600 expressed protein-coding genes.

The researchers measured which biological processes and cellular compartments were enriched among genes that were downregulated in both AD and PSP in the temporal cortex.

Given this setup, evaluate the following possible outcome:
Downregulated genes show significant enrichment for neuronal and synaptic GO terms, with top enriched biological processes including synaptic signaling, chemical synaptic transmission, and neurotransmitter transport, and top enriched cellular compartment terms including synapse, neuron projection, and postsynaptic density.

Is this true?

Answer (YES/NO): NO